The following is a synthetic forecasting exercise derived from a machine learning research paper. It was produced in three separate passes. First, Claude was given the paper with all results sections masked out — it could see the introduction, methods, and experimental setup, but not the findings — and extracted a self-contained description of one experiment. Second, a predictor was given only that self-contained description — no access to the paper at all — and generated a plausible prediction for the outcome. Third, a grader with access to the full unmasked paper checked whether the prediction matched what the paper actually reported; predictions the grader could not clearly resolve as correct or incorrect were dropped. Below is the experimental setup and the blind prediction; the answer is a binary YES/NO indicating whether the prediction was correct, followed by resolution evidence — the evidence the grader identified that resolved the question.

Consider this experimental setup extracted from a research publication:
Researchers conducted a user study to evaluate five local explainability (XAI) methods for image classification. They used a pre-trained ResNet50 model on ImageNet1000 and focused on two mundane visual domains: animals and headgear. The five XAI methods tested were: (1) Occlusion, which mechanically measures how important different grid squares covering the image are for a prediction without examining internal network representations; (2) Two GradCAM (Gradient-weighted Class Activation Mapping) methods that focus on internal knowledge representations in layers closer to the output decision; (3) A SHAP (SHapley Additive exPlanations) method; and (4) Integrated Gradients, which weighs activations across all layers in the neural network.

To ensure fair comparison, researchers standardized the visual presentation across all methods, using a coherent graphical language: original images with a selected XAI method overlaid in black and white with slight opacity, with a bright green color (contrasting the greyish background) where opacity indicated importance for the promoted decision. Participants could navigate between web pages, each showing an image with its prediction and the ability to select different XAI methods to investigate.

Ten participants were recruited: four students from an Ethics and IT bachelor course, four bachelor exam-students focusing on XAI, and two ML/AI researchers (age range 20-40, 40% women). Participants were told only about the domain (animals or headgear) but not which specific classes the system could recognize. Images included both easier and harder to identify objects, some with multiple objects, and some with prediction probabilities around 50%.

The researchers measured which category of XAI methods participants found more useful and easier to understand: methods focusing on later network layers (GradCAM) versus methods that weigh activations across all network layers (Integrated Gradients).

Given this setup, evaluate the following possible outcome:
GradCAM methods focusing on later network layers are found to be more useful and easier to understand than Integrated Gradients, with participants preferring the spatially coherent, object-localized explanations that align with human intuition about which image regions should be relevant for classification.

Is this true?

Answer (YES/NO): YES